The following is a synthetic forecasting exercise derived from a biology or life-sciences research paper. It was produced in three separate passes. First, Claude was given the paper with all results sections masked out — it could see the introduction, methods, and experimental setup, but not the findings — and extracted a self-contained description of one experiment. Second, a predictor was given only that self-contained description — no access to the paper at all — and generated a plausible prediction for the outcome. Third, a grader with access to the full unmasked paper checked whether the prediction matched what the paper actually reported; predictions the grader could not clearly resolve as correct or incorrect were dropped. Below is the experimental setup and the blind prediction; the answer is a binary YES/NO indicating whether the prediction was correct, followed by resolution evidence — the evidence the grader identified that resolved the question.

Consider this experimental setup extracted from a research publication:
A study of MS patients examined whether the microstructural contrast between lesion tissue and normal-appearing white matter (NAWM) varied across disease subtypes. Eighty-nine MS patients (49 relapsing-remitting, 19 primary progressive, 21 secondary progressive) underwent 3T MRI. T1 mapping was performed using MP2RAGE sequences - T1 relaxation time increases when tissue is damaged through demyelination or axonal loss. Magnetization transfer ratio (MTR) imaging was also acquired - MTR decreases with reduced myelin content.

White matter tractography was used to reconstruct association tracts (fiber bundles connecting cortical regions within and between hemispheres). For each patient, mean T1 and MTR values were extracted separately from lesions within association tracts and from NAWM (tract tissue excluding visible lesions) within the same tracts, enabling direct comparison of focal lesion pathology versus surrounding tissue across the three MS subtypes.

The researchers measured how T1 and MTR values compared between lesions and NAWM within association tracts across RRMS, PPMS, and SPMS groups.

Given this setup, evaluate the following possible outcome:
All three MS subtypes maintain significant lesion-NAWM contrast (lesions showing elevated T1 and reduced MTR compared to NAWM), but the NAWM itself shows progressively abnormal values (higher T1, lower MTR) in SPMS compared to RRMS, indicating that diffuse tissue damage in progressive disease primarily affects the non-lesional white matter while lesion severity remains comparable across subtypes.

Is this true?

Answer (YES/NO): NO